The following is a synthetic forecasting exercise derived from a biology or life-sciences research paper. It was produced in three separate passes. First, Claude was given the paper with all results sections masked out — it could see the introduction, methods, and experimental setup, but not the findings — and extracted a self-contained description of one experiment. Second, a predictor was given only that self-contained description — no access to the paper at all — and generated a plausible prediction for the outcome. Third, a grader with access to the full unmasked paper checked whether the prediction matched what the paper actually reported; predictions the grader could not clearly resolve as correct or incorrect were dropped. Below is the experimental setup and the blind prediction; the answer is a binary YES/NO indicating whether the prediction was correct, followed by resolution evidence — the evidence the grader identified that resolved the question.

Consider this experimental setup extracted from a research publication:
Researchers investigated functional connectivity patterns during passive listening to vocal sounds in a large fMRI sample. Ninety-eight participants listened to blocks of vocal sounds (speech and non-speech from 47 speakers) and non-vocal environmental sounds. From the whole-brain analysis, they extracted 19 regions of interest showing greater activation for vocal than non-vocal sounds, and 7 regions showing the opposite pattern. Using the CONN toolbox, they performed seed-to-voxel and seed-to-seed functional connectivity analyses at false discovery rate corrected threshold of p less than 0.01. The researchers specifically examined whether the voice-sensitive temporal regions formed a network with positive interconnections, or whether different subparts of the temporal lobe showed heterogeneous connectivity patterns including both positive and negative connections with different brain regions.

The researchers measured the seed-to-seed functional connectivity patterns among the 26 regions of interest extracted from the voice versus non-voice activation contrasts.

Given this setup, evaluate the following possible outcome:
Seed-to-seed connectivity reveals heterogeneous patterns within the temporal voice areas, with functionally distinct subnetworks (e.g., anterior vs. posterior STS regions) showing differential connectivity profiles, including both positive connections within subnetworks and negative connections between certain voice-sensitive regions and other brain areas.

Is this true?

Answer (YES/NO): YES